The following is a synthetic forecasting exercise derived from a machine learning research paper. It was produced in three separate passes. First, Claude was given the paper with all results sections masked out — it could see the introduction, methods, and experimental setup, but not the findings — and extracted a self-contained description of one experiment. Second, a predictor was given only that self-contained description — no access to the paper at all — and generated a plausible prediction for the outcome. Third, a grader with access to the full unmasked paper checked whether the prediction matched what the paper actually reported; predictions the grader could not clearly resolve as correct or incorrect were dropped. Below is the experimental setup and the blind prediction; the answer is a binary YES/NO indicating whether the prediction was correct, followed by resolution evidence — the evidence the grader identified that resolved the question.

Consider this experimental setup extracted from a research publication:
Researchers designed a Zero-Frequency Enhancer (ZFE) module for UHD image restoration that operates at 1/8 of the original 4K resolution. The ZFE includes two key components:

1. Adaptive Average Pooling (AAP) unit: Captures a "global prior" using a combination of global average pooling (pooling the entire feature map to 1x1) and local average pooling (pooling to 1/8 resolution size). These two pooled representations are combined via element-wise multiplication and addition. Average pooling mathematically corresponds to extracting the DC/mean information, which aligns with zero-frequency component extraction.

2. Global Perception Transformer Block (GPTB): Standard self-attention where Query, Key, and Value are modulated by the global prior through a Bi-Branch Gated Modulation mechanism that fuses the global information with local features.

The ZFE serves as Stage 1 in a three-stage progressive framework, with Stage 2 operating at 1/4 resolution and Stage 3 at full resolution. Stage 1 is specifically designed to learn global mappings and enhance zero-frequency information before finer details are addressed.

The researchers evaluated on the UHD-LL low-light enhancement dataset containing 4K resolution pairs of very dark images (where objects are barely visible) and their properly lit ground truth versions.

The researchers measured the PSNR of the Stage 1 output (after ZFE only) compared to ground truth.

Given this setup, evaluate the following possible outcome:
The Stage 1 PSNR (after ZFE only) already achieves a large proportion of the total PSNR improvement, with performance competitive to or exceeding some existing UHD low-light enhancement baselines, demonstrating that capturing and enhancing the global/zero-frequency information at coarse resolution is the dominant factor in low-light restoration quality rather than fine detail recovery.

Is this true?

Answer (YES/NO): YES